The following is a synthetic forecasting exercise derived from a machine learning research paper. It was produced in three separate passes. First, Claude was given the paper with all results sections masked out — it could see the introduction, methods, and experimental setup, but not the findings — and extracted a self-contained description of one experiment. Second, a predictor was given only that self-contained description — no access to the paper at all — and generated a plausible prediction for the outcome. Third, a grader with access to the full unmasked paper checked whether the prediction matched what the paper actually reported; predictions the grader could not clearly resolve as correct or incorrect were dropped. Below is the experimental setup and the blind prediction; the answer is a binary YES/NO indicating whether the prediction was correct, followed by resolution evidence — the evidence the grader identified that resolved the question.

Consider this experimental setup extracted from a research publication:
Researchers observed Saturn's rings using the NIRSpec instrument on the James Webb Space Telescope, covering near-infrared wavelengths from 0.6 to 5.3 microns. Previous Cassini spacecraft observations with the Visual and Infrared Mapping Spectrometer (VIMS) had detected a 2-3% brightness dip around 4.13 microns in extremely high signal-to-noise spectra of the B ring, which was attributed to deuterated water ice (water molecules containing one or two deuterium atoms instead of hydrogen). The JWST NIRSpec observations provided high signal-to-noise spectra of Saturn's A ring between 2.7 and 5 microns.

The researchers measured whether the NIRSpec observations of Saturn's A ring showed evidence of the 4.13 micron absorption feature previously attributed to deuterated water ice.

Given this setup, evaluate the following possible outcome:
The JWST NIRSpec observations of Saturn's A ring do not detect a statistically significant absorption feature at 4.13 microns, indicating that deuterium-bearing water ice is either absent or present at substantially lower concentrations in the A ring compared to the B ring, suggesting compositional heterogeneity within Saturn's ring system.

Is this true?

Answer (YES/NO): NO